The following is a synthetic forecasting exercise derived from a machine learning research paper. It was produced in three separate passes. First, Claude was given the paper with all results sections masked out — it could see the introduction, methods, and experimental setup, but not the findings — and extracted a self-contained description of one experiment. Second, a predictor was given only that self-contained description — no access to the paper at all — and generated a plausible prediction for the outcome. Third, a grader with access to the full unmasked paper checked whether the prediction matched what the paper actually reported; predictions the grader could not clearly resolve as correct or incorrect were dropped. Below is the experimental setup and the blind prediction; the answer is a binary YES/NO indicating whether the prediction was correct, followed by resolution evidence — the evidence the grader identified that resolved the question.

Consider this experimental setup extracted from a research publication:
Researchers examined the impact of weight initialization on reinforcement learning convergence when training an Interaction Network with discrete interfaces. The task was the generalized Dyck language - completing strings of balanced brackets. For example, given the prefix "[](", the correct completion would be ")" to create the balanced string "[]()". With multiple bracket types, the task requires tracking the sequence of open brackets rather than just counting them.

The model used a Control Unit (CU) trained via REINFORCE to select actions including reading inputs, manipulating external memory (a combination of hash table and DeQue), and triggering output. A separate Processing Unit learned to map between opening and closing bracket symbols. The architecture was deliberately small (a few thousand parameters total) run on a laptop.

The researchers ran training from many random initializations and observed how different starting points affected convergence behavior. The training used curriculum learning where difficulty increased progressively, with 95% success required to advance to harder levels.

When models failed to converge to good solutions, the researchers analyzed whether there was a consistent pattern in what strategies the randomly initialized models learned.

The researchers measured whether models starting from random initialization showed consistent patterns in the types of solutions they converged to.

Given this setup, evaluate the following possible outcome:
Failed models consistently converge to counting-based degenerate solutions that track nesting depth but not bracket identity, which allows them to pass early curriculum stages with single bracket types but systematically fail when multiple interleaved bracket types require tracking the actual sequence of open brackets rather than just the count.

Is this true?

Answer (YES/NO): NO